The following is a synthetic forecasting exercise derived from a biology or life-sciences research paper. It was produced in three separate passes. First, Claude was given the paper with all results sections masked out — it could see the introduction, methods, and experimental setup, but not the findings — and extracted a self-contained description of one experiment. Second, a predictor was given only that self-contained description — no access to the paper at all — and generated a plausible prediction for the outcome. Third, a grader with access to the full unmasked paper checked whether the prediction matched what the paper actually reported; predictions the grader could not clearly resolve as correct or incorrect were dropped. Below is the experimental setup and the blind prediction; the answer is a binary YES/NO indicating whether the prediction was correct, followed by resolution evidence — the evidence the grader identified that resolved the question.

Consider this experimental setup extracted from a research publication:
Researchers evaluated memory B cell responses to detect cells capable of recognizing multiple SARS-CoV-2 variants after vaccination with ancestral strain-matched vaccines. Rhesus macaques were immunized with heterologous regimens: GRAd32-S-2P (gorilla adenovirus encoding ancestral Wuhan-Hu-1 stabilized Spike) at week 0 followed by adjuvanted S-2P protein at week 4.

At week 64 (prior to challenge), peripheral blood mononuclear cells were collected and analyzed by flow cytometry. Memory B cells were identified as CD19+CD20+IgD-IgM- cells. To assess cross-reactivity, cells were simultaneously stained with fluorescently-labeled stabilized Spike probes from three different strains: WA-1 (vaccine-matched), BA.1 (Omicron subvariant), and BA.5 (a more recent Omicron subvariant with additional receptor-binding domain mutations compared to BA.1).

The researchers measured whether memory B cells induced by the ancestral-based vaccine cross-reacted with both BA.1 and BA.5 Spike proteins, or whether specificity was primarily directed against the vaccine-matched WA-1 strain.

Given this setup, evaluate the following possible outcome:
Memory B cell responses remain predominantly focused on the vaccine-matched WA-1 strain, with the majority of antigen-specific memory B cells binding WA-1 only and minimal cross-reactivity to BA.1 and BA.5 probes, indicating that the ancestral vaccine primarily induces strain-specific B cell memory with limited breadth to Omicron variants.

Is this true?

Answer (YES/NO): NO